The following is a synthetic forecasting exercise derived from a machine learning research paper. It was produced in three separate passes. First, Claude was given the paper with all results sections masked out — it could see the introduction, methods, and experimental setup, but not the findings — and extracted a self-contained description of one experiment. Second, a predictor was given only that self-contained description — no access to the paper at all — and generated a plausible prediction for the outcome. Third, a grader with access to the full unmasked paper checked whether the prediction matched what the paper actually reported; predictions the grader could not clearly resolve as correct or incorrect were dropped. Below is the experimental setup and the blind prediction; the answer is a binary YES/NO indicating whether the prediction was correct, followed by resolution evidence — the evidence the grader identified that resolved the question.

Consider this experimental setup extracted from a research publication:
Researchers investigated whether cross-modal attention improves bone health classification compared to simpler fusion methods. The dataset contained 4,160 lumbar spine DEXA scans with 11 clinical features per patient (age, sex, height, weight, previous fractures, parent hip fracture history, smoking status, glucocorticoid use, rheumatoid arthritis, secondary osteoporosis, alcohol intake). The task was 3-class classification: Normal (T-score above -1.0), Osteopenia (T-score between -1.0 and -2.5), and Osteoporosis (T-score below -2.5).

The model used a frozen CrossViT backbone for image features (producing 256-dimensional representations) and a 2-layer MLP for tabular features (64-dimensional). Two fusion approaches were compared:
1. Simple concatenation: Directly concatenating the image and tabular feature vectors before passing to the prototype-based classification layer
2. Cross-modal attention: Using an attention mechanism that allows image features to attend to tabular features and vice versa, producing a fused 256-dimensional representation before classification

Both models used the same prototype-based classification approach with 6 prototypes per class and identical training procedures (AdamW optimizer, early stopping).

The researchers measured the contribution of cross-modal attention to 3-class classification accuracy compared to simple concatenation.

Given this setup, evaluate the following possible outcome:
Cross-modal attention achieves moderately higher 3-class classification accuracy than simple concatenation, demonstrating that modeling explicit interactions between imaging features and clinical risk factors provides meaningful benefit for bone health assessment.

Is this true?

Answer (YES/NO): YES